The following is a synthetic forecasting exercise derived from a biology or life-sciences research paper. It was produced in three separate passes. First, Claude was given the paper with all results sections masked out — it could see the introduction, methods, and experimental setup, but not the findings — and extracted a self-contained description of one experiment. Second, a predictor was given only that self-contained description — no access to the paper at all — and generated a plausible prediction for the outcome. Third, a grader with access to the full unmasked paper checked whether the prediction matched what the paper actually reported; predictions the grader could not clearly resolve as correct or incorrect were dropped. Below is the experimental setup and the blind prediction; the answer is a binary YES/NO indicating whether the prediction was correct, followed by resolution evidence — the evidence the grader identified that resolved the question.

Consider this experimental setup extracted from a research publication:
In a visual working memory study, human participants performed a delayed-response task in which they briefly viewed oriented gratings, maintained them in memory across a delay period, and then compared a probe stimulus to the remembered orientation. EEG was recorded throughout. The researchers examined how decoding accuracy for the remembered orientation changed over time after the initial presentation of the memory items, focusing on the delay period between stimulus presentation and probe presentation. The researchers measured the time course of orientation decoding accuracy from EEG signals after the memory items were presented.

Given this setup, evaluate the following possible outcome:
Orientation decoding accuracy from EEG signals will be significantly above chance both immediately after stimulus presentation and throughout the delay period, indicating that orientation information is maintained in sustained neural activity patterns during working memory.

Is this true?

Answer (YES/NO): NO